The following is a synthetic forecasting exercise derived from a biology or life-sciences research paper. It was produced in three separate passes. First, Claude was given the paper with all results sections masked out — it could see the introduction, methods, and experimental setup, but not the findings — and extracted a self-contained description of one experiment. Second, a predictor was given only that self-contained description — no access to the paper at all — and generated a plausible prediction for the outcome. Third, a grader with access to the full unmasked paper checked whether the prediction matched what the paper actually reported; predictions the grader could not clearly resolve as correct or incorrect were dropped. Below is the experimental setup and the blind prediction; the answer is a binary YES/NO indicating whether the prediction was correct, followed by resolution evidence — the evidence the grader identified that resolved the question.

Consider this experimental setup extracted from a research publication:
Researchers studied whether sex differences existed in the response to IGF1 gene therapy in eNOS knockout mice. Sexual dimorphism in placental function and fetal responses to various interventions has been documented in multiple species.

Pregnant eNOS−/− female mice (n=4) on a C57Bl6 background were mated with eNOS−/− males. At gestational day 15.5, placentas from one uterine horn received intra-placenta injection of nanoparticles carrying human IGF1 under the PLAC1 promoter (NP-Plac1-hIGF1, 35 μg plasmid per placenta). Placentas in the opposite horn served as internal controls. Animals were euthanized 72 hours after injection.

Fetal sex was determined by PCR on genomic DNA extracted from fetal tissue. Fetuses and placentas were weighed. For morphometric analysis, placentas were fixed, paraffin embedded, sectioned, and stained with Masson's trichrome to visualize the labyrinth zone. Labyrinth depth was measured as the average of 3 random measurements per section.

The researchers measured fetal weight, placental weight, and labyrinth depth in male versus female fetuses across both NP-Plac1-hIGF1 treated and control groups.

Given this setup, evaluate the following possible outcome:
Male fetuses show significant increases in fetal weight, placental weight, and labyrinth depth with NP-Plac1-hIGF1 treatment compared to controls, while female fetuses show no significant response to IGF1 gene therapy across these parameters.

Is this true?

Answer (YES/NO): NO